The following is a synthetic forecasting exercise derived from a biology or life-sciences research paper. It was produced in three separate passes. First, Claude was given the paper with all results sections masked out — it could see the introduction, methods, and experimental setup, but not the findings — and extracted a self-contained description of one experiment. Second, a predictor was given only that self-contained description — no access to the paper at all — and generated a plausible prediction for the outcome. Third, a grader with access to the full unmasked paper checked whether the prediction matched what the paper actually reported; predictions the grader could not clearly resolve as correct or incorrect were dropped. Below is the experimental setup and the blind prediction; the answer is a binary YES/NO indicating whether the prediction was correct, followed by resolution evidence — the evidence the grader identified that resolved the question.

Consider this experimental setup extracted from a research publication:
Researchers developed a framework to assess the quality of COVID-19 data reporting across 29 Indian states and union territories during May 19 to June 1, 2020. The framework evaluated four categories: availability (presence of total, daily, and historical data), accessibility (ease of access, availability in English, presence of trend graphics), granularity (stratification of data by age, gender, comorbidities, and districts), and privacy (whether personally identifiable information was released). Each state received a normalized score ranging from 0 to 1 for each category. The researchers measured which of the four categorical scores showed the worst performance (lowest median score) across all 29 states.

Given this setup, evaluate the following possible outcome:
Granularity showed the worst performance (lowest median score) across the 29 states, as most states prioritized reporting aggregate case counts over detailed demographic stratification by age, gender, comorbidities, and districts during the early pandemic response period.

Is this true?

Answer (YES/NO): YES